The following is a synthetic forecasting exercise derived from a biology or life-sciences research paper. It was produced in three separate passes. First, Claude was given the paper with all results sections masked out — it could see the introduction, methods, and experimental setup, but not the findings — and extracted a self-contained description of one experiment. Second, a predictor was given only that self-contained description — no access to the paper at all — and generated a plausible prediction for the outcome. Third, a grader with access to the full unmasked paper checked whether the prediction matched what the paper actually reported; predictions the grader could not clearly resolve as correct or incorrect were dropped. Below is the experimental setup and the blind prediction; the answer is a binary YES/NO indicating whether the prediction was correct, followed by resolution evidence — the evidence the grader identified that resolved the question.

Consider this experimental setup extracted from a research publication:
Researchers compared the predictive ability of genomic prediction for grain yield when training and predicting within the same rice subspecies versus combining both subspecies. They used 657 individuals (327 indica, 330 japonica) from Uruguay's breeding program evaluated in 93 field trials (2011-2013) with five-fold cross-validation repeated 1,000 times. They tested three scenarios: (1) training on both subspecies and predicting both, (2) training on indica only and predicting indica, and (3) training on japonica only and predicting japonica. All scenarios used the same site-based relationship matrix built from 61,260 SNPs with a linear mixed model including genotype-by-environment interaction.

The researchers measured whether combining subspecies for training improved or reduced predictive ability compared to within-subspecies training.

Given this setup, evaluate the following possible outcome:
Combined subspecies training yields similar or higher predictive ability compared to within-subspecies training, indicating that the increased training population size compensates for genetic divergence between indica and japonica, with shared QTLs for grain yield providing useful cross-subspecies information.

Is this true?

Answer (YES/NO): YES